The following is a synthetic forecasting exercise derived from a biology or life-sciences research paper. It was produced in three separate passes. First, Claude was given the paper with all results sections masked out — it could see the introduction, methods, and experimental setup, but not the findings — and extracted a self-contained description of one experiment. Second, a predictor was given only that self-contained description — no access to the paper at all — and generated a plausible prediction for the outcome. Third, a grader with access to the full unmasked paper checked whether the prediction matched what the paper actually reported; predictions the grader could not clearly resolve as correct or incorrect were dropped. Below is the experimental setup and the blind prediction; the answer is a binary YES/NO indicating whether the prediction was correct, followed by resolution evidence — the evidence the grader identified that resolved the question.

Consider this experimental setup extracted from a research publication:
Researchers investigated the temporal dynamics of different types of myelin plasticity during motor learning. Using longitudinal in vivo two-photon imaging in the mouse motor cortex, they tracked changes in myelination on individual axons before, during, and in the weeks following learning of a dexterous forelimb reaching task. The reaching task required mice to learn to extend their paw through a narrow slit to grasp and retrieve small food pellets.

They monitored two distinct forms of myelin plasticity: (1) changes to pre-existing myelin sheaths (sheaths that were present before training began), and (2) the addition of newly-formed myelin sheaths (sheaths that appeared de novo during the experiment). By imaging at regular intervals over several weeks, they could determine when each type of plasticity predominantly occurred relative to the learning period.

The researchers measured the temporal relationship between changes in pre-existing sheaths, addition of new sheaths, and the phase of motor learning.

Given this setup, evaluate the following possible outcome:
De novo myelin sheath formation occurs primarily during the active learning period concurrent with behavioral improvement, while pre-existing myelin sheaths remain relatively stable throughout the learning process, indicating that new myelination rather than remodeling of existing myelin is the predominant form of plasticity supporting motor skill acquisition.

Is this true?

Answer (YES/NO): NO